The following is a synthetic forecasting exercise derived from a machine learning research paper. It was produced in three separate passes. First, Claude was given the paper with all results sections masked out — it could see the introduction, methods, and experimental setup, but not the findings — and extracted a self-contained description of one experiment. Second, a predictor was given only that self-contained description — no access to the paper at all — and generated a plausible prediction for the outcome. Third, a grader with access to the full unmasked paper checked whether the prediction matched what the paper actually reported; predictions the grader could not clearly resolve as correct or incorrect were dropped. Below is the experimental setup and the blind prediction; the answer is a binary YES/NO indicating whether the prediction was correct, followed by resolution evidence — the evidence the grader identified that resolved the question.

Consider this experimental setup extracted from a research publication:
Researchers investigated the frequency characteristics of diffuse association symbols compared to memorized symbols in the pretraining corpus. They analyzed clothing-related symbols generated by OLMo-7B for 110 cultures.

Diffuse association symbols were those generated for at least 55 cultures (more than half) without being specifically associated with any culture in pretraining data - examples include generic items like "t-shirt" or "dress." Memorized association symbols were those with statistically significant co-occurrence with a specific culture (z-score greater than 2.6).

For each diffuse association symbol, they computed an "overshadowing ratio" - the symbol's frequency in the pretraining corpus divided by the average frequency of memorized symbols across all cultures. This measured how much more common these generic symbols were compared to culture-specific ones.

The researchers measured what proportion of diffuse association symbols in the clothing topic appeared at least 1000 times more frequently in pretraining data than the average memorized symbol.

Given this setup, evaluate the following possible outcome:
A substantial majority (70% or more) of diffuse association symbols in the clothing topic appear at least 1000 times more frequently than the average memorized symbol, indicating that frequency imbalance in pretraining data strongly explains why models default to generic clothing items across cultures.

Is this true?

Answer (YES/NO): YES